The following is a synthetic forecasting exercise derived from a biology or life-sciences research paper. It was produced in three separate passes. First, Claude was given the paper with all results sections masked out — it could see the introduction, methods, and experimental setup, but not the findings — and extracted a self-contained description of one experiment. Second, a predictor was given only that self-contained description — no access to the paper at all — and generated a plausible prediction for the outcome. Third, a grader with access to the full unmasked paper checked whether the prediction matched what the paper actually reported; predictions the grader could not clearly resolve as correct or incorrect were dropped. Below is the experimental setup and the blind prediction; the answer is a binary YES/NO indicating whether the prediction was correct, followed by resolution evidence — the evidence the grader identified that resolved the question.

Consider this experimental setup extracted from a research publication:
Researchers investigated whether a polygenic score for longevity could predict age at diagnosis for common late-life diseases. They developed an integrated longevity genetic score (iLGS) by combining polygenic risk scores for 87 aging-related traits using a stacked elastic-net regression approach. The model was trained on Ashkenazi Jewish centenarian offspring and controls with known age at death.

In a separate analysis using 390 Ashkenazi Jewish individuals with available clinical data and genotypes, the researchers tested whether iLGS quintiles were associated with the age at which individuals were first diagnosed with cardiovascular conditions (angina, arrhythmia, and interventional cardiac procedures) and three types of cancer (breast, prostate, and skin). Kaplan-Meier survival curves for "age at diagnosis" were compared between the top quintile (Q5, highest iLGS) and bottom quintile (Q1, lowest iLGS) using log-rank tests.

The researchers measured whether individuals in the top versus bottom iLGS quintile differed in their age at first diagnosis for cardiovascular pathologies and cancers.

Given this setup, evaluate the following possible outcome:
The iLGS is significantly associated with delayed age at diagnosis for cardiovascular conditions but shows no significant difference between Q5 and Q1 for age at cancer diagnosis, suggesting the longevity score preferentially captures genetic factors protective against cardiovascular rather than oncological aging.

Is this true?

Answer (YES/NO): NO